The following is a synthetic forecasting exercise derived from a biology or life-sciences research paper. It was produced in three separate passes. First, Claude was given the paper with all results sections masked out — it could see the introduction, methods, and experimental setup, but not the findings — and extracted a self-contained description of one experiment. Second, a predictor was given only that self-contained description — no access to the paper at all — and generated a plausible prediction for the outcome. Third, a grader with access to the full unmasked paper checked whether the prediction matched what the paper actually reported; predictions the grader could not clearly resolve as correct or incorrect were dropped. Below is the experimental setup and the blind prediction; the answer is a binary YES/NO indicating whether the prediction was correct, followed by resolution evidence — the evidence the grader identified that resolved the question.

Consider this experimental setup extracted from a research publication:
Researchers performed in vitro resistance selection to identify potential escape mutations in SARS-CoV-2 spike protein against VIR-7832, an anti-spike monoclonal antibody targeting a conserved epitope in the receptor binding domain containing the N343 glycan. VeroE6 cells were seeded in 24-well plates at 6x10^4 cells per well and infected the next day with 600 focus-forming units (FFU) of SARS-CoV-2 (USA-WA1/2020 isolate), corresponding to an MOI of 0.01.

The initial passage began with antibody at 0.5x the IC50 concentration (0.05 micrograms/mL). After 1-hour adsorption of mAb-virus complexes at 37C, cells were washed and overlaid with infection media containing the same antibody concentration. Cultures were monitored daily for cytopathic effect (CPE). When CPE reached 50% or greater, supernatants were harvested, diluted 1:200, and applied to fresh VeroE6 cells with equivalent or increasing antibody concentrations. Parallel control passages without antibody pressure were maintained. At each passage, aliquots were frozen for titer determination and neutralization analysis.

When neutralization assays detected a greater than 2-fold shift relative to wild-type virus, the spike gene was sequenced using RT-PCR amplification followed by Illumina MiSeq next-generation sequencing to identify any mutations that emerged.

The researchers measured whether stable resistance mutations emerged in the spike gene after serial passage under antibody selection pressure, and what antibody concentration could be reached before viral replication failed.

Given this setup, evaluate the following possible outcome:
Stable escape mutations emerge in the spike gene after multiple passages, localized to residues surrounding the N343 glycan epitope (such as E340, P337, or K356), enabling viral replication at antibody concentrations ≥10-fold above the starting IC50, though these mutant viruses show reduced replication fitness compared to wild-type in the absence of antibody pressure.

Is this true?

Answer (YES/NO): NO